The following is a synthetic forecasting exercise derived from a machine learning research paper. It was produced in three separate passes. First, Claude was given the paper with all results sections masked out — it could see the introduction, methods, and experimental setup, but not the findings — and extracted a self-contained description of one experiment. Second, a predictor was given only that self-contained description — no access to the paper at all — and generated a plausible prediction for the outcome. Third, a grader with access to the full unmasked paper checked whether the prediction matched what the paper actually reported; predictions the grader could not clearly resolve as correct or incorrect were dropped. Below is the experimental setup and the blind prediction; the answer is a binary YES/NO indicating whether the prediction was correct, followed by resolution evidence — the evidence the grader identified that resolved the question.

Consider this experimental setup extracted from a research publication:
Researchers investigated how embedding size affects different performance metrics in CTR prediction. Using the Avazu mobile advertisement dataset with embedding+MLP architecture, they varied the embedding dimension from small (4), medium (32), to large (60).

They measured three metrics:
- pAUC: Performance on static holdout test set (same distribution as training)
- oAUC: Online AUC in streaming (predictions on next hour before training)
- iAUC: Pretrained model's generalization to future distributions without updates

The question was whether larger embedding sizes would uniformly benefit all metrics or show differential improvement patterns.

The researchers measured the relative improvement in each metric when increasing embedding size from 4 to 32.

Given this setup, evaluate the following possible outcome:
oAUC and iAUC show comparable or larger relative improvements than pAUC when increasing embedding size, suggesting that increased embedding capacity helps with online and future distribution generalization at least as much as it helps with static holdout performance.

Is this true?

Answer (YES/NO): NO